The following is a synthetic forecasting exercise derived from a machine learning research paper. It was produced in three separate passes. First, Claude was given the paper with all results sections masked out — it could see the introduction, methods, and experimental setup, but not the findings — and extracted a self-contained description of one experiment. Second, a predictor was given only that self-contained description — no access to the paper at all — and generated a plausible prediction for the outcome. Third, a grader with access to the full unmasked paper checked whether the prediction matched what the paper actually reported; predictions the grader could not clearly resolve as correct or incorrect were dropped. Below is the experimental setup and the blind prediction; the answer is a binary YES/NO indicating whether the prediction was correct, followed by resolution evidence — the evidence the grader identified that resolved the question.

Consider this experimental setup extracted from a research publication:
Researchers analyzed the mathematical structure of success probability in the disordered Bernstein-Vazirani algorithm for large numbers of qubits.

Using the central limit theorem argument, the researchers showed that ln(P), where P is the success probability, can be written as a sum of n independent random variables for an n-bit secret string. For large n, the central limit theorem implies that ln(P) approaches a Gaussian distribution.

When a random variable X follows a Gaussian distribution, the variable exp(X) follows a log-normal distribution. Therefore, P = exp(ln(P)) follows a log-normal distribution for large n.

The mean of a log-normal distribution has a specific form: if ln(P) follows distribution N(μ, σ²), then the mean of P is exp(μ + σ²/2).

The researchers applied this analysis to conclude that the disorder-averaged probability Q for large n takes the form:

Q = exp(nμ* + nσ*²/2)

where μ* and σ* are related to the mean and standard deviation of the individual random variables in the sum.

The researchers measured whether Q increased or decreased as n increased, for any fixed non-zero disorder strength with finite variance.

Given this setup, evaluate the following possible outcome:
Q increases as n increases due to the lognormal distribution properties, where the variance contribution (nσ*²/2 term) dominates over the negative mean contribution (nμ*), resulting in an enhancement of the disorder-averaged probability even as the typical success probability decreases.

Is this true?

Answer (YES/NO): NO